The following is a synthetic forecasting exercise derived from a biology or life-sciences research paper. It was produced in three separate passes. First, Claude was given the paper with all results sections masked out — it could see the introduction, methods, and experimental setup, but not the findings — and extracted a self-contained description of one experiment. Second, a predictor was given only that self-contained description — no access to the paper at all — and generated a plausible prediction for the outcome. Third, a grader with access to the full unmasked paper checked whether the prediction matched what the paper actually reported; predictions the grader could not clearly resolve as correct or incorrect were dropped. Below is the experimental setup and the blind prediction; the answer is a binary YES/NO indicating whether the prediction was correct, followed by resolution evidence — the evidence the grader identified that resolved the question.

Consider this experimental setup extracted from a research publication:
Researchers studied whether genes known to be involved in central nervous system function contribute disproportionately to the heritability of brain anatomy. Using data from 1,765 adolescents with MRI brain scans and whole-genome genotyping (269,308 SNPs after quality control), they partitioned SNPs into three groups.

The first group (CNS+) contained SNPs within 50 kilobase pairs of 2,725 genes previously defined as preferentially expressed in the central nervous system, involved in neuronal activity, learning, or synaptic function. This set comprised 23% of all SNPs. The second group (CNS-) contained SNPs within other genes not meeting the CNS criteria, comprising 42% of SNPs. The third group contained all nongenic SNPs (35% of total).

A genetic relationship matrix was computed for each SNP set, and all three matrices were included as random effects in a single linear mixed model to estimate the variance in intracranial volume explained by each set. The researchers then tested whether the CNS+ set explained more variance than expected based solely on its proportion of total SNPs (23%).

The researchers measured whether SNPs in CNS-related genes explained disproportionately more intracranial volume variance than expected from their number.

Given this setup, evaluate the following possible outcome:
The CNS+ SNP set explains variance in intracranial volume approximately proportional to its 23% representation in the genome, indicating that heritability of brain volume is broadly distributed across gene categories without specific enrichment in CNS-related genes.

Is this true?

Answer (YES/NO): YES